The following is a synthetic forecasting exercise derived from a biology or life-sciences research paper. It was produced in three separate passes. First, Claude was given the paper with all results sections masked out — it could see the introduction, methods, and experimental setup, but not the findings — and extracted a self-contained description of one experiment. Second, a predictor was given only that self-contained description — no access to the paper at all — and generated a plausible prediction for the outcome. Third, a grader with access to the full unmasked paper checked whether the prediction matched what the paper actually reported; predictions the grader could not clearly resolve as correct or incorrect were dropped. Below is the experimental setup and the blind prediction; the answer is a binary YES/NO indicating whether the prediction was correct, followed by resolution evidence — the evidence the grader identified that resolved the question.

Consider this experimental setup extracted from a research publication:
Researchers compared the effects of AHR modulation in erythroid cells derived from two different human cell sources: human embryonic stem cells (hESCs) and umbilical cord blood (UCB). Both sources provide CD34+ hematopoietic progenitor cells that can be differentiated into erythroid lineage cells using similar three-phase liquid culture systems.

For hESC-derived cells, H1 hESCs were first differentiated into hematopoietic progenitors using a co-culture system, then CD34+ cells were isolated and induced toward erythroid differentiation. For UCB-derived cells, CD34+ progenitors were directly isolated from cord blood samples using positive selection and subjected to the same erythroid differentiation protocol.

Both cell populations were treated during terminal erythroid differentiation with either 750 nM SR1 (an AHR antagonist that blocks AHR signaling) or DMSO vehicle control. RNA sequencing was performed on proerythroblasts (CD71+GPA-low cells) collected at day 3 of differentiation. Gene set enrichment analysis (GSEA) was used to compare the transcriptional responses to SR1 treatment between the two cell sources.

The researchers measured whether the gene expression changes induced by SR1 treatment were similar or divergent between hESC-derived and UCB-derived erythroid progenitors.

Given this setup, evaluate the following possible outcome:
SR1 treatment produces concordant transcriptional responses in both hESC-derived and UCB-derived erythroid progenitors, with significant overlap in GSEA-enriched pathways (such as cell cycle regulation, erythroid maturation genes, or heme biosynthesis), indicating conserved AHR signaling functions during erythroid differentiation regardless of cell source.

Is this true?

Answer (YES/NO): YES